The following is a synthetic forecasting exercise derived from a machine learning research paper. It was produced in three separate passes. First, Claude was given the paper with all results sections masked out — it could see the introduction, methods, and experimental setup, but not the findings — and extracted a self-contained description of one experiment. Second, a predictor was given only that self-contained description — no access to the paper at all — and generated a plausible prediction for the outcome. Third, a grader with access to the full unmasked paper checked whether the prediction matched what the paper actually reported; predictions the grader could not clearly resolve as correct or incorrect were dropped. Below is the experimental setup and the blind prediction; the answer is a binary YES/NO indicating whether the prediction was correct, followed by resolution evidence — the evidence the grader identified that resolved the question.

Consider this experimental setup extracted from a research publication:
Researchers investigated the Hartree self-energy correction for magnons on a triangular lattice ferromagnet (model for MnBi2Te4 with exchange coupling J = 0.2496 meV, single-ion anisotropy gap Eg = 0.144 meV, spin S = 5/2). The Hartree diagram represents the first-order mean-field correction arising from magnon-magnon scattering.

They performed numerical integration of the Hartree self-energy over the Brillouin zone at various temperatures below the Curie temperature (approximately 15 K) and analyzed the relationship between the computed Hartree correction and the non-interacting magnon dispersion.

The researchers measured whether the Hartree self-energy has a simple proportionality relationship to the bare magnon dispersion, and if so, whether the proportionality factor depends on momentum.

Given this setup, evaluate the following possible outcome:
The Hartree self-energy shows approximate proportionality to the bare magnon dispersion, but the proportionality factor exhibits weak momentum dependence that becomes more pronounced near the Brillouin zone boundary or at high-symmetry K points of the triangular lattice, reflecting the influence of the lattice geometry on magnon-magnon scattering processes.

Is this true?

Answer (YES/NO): NO